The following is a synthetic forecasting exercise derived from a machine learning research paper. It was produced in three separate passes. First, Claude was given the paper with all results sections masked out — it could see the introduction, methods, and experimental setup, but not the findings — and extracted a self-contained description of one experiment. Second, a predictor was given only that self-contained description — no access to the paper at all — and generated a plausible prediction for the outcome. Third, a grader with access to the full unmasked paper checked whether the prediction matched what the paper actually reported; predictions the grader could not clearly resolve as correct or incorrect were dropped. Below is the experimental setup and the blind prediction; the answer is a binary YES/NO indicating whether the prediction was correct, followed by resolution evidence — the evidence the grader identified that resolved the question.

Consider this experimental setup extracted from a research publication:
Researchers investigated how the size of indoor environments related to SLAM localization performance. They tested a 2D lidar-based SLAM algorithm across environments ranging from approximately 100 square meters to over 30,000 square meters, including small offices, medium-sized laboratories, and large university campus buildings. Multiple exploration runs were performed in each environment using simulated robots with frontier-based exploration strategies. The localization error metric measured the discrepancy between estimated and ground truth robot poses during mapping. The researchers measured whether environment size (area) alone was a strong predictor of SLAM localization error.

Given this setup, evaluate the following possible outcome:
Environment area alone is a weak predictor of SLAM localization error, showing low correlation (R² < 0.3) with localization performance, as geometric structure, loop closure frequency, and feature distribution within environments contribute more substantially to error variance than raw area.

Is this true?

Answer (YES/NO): YES